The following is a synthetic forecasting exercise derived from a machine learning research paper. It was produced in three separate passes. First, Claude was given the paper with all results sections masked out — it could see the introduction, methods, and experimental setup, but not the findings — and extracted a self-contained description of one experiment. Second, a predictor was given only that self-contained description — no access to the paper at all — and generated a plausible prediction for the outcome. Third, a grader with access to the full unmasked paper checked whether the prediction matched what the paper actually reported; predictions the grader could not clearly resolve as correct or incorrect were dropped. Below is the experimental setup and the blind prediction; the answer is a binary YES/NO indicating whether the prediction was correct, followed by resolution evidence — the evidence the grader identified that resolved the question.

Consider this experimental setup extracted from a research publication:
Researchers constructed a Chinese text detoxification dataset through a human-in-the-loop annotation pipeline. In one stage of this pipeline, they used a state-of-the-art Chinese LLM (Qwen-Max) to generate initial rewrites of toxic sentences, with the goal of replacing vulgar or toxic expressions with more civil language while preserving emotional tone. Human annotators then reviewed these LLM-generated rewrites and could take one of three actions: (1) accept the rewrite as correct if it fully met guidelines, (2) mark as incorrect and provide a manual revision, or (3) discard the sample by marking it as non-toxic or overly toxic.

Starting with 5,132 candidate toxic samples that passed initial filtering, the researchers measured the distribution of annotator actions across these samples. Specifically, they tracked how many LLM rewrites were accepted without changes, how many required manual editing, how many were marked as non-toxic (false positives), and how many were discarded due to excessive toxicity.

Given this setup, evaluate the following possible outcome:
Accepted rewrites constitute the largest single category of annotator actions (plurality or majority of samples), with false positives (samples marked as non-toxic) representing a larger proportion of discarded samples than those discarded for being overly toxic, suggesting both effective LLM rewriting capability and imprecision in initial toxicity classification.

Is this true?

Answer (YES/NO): NO